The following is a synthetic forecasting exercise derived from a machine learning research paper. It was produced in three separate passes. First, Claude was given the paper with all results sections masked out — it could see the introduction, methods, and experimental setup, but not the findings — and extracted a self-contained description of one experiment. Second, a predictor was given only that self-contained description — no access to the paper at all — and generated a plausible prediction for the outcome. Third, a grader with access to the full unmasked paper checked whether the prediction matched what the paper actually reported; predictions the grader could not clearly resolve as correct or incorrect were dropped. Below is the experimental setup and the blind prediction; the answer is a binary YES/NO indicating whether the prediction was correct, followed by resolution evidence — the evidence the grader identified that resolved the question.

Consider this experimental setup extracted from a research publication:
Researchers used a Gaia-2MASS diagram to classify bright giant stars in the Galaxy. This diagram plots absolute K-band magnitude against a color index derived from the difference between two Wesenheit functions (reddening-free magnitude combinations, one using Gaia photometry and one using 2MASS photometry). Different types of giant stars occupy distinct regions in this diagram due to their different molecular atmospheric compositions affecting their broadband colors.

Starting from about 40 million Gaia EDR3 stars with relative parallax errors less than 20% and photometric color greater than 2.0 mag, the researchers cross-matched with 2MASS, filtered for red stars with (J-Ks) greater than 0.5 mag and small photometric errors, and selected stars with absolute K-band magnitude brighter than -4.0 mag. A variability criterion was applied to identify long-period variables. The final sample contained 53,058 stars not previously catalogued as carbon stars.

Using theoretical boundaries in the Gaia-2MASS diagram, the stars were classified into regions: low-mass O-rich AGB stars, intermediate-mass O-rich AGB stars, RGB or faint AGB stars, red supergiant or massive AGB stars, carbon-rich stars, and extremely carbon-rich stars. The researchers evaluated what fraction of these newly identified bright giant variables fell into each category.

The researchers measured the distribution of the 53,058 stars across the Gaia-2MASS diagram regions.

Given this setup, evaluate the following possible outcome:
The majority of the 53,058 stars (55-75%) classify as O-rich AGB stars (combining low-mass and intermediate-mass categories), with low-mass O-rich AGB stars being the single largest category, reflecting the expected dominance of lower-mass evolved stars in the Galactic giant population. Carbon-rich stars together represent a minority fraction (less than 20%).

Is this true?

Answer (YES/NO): YES